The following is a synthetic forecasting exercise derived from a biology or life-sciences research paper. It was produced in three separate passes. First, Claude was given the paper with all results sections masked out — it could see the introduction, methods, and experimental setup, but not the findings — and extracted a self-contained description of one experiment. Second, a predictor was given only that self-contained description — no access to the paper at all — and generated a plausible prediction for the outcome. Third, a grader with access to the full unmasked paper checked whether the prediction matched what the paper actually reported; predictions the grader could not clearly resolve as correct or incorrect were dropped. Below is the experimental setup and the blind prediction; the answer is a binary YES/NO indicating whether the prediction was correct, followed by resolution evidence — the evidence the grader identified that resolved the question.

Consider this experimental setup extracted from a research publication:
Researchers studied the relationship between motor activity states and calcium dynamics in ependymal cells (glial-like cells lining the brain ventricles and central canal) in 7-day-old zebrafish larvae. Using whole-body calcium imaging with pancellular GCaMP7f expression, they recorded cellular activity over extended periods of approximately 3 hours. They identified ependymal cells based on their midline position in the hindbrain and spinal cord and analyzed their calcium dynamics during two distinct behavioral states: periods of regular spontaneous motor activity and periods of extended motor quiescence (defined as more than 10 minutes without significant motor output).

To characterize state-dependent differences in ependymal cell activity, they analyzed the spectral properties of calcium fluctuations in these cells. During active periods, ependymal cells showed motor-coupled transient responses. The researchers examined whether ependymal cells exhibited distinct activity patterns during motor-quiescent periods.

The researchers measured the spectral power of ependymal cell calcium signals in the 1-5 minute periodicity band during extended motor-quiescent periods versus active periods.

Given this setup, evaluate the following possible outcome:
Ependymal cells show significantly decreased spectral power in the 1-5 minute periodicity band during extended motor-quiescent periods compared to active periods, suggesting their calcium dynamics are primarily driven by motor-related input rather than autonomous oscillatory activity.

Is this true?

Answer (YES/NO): NO